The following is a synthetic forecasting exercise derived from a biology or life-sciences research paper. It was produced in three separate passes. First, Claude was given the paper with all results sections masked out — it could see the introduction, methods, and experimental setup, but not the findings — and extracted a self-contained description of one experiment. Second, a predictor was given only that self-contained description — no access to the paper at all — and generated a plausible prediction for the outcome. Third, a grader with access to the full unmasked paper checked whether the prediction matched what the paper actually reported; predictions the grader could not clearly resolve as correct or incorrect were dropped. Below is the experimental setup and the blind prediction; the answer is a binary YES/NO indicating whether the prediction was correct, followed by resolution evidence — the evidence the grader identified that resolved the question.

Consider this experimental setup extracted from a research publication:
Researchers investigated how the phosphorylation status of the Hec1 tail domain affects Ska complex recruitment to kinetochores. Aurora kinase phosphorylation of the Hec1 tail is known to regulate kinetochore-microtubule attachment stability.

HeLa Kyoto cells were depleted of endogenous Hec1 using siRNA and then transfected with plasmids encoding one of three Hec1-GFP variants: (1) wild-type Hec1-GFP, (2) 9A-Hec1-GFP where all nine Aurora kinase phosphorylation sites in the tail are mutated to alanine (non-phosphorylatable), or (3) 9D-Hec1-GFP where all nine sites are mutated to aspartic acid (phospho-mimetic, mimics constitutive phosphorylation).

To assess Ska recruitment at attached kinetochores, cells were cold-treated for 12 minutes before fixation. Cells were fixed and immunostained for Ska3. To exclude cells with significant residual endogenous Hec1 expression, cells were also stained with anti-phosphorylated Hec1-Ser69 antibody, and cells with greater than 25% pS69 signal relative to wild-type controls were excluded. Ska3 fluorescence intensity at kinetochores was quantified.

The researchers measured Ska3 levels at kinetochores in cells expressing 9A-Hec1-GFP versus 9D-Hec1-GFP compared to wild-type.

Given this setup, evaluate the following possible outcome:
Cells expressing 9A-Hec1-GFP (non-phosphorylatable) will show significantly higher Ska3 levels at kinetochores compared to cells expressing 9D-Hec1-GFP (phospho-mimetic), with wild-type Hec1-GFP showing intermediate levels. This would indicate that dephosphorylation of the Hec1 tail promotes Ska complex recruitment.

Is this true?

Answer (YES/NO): YES